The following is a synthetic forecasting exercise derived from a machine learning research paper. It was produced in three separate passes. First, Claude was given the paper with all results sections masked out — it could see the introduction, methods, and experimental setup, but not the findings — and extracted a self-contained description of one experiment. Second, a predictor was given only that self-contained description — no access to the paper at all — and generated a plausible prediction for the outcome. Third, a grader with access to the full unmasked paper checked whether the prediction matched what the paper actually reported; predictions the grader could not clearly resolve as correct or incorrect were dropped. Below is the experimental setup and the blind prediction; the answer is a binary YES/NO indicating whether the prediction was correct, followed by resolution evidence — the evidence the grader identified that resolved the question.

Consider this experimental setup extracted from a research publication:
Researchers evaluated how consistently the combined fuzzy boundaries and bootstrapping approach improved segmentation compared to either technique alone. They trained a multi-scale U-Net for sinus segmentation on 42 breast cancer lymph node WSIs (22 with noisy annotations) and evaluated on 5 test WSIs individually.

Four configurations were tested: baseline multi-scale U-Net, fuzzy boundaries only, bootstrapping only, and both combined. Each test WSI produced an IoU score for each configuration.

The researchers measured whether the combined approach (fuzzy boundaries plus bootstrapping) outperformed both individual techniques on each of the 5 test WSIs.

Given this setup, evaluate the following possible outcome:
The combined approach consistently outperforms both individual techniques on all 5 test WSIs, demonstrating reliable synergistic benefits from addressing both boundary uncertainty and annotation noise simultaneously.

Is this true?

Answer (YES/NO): YES